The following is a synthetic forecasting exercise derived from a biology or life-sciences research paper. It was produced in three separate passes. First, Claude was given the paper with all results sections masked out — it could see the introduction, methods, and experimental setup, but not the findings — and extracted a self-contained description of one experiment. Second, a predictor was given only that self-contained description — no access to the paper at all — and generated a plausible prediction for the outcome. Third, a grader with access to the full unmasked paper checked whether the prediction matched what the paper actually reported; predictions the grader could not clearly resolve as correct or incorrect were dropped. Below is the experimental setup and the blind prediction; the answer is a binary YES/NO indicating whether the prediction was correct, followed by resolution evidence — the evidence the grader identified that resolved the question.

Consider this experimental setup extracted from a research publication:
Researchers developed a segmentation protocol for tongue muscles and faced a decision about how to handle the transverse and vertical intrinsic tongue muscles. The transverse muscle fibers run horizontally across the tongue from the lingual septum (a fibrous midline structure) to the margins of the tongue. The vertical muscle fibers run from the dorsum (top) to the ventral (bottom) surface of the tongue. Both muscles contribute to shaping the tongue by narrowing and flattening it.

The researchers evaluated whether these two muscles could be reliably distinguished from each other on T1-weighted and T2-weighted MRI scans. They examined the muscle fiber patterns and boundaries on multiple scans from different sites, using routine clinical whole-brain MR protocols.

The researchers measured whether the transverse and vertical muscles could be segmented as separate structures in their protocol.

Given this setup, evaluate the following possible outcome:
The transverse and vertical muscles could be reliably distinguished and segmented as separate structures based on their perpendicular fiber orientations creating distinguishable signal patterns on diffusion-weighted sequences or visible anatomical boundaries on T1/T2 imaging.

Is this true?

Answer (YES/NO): NO